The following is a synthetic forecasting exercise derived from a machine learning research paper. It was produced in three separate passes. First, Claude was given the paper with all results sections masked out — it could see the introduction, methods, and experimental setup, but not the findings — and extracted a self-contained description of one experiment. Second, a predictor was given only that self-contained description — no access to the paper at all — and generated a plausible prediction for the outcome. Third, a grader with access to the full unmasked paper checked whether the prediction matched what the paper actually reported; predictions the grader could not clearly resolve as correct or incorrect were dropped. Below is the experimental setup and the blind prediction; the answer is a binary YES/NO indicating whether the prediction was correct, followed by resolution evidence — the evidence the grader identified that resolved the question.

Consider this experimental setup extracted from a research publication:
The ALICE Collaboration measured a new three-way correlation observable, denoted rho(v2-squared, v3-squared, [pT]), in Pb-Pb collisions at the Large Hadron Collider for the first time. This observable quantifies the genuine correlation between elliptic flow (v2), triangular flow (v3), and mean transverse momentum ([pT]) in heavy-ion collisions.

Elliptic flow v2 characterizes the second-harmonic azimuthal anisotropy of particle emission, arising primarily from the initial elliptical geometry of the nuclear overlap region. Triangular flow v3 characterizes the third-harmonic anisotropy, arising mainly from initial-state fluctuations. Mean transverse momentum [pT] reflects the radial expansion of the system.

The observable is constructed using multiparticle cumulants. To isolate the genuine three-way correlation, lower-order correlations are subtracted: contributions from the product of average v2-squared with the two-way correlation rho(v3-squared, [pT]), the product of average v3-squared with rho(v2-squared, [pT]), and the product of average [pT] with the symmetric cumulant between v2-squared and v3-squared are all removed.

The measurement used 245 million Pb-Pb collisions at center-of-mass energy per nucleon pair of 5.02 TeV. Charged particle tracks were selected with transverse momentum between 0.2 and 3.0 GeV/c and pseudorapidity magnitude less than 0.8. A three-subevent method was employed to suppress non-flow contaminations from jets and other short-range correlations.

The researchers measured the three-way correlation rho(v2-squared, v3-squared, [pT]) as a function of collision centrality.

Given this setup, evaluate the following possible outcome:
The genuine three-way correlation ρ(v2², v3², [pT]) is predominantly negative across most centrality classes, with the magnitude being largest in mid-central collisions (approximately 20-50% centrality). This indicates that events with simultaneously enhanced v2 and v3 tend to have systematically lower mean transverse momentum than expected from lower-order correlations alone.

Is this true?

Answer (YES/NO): NO